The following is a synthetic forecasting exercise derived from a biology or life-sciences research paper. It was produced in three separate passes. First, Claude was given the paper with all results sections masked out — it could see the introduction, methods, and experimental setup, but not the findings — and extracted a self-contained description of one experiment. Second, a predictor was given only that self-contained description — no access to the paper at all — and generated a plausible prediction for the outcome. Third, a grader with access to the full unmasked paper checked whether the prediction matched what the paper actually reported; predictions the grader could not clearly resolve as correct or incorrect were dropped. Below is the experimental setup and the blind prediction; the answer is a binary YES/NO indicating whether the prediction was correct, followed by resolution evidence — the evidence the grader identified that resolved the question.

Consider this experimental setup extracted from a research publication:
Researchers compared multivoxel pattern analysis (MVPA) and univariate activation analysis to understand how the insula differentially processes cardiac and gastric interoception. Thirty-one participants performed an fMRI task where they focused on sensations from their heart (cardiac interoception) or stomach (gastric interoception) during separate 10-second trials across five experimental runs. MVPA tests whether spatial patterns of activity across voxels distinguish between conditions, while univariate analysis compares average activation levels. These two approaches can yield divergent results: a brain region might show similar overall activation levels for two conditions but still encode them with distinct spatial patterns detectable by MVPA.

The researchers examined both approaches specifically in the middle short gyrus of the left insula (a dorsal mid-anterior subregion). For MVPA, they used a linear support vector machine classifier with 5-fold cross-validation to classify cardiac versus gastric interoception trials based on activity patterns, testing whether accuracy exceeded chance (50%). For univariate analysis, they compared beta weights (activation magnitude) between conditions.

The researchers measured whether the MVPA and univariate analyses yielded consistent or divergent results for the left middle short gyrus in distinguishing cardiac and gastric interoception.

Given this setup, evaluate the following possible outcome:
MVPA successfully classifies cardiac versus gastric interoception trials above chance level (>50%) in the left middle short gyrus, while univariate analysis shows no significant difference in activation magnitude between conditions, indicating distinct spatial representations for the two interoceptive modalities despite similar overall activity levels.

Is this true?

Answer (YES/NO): NO